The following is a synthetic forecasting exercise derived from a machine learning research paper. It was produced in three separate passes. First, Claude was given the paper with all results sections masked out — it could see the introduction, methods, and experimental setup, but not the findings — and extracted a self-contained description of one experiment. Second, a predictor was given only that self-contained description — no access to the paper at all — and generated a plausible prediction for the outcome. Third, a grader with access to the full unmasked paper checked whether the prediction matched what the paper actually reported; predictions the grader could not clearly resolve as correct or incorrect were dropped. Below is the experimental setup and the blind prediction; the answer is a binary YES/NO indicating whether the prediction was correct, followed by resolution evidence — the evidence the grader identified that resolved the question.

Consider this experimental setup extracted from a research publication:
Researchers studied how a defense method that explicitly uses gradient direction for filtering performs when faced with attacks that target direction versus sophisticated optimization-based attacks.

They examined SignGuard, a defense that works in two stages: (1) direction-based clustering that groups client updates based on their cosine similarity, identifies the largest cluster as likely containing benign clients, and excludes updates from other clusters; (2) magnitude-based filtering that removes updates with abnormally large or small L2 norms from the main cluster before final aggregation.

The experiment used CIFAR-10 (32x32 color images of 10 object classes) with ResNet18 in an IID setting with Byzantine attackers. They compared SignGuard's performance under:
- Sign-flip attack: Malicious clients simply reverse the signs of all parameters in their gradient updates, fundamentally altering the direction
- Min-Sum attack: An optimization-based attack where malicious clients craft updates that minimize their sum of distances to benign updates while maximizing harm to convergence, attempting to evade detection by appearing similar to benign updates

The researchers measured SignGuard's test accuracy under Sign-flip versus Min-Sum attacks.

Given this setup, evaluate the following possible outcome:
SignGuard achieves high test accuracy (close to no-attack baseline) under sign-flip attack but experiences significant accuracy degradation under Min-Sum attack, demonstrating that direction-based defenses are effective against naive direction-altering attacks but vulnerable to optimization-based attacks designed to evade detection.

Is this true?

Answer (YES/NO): NO